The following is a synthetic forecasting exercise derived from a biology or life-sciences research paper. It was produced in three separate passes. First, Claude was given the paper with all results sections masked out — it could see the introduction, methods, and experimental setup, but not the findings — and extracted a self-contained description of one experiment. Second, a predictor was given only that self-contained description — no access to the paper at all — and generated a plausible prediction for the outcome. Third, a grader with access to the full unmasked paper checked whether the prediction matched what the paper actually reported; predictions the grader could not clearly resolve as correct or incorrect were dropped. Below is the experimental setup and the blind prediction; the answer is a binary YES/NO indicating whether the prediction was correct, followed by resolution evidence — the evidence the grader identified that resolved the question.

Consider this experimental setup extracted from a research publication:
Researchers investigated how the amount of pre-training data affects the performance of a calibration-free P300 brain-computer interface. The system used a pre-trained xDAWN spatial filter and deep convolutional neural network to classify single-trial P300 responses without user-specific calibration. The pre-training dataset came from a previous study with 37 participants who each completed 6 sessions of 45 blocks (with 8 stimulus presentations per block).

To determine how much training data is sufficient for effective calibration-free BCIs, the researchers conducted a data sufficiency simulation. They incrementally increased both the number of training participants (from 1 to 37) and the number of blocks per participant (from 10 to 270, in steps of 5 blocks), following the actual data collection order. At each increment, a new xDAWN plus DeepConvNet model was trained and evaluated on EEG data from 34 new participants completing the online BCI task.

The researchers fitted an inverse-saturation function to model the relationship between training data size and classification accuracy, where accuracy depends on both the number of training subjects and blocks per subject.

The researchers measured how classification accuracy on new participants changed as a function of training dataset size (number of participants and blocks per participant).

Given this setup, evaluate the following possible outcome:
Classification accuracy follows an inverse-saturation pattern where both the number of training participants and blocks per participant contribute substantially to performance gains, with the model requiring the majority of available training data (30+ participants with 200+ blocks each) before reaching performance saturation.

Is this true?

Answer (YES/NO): NO